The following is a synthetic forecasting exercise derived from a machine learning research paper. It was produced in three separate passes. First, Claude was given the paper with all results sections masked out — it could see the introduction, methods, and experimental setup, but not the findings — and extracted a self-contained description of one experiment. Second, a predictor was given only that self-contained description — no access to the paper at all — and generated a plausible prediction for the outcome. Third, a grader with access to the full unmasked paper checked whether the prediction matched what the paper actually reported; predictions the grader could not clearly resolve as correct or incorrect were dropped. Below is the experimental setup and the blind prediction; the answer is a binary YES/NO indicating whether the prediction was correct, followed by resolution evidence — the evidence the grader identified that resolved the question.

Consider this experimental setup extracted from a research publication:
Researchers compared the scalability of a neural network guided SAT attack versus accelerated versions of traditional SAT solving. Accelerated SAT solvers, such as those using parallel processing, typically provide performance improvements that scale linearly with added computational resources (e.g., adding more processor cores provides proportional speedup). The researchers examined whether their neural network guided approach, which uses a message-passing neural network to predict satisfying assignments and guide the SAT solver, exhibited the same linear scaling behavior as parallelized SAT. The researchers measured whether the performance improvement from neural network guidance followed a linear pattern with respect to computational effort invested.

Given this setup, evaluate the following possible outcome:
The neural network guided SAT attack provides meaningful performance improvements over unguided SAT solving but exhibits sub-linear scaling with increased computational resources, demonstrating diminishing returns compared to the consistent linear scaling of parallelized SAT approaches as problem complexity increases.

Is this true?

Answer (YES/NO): NO